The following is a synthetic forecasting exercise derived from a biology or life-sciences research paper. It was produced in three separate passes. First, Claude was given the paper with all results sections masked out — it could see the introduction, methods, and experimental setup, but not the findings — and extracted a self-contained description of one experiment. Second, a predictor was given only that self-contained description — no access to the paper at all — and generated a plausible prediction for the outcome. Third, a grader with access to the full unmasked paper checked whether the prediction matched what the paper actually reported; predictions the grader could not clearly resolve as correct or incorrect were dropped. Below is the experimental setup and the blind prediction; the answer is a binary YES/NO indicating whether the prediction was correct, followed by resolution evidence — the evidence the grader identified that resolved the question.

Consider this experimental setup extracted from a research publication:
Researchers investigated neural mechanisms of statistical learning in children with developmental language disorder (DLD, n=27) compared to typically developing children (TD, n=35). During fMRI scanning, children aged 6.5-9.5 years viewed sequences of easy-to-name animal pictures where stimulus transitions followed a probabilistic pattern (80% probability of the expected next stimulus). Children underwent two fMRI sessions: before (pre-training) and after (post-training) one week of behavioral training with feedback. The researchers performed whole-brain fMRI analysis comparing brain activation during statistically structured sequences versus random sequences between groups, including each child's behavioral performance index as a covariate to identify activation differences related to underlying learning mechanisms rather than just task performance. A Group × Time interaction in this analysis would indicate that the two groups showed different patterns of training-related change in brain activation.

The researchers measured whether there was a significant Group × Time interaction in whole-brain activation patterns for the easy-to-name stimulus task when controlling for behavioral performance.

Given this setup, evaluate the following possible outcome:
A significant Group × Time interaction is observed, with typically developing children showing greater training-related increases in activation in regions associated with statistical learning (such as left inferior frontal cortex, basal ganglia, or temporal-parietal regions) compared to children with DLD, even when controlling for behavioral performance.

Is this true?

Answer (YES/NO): NO